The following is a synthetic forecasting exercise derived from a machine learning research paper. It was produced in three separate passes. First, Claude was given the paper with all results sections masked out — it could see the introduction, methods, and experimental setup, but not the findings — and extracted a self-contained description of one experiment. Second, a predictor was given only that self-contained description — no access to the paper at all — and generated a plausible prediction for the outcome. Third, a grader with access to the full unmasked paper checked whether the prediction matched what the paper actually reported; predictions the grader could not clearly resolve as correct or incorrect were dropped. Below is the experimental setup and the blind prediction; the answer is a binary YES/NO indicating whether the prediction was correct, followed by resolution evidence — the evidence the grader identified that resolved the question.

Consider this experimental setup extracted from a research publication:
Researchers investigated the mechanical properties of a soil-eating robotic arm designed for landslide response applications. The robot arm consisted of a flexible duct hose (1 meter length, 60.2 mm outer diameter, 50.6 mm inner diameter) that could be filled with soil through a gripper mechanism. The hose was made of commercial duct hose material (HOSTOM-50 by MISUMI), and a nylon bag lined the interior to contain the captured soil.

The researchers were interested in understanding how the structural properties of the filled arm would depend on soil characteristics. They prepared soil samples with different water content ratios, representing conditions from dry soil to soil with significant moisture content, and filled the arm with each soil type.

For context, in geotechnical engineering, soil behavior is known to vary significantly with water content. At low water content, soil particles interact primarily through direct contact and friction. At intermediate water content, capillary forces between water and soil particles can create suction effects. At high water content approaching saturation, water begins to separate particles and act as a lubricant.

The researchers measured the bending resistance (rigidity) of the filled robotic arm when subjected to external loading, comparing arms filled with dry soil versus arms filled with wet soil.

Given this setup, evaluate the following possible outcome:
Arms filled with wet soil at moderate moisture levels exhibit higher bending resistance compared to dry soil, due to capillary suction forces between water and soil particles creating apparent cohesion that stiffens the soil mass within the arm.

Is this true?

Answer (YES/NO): YES